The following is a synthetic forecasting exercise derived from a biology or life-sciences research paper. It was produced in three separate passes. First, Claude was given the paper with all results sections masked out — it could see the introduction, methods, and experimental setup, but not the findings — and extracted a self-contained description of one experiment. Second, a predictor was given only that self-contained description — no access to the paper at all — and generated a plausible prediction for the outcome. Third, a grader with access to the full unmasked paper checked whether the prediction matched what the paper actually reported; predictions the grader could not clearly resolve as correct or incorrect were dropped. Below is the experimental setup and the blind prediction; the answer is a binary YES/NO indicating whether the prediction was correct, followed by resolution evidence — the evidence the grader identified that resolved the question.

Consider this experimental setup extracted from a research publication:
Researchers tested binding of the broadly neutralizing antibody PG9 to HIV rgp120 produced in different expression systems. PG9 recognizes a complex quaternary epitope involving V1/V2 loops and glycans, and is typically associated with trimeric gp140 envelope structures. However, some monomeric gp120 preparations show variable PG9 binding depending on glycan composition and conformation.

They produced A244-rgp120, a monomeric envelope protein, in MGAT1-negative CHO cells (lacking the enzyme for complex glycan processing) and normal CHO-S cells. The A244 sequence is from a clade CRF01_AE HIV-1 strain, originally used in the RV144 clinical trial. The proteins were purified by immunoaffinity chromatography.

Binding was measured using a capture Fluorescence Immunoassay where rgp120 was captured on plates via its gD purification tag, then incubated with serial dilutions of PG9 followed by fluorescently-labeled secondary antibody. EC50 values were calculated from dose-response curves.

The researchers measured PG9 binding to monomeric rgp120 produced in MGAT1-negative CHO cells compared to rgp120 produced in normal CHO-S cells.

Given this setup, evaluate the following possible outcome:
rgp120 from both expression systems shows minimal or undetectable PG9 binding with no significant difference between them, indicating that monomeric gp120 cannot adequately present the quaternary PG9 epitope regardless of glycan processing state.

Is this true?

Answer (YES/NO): NO